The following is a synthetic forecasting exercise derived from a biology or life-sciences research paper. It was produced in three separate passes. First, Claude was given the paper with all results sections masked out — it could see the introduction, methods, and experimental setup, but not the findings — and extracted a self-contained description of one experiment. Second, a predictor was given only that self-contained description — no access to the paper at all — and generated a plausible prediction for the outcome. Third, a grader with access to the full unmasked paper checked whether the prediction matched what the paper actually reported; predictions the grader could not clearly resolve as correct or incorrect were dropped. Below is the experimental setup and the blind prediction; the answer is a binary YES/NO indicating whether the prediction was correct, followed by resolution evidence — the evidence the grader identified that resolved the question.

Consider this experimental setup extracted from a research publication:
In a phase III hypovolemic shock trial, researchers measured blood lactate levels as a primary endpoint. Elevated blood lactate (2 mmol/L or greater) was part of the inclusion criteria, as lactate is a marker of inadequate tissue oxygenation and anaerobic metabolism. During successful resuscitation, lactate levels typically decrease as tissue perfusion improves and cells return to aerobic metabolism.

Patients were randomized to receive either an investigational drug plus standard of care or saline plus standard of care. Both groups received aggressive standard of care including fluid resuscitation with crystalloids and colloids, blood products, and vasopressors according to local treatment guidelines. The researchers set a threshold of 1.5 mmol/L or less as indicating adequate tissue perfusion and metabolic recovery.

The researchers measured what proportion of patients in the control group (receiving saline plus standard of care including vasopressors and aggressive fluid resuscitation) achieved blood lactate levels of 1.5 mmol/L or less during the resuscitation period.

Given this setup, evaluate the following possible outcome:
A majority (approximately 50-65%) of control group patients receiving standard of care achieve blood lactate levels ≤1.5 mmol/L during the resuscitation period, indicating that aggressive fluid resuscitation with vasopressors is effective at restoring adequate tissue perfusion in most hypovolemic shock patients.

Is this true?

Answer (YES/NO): NO